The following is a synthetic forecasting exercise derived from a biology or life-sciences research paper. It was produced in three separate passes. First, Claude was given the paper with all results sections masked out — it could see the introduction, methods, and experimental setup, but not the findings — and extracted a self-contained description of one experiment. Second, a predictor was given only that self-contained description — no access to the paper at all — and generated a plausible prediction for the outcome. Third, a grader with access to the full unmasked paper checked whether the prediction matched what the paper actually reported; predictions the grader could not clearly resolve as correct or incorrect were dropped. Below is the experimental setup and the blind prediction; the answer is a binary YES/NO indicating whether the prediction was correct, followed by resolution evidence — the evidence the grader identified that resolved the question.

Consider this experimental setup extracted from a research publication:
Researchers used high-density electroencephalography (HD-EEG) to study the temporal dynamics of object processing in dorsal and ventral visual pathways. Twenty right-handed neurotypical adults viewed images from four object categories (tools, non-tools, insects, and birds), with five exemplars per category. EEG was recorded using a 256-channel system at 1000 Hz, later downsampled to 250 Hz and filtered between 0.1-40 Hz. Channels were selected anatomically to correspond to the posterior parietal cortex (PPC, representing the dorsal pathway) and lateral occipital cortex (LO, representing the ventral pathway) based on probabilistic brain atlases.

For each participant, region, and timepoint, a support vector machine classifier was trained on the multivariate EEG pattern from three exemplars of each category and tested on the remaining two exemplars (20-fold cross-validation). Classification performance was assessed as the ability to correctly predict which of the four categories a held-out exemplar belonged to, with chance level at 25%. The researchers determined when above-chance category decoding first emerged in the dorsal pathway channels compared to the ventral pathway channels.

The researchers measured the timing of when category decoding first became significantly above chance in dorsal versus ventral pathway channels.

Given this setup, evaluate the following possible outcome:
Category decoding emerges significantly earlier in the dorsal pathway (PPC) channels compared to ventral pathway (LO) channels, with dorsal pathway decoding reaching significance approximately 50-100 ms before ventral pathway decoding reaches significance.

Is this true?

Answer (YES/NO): NO